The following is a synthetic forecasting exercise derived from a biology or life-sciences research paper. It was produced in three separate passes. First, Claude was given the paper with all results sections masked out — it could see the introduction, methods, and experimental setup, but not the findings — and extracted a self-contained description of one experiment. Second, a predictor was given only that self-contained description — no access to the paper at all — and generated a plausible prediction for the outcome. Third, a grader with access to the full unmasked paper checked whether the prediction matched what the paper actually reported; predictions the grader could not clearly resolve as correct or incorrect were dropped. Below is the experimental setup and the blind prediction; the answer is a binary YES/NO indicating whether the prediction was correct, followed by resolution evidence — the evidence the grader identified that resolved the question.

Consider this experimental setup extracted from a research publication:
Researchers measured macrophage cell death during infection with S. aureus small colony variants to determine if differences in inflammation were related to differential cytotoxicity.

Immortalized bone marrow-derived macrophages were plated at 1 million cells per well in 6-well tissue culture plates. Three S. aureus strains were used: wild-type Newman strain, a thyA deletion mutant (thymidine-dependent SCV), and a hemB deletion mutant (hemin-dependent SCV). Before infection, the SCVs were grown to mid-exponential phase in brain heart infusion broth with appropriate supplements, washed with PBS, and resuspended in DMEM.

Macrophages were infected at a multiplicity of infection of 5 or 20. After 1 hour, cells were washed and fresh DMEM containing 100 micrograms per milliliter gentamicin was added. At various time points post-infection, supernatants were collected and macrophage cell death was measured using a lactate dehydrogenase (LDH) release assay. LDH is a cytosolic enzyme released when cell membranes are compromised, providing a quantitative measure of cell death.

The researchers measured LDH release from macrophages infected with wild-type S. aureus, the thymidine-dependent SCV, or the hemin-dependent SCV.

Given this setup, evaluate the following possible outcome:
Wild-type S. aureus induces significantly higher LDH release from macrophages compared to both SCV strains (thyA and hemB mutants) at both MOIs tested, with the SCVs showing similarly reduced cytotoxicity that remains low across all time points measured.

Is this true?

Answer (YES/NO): NO